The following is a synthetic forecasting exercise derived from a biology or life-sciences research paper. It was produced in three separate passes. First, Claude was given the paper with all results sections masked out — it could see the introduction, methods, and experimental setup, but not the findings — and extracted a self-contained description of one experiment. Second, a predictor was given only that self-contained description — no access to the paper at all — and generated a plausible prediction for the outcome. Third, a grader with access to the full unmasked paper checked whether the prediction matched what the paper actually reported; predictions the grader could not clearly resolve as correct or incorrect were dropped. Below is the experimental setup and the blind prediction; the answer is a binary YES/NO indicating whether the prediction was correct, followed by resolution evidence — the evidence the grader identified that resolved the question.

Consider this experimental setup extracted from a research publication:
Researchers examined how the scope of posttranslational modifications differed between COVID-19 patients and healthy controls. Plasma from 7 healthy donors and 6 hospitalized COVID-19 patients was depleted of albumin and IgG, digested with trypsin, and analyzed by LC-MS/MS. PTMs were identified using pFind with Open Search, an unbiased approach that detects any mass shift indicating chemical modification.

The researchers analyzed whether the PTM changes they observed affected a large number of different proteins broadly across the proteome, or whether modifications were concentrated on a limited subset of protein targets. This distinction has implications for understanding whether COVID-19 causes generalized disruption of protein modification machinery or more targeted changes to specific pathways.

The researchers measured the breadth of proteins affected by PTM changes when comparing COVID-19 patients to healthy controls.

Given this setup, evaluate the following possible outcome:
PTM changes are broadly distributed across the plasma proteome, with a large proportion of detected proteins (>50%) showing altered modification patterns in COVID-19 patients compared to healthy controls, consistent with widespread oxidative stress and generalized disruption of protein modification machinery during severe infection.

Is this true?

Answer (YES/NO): NO